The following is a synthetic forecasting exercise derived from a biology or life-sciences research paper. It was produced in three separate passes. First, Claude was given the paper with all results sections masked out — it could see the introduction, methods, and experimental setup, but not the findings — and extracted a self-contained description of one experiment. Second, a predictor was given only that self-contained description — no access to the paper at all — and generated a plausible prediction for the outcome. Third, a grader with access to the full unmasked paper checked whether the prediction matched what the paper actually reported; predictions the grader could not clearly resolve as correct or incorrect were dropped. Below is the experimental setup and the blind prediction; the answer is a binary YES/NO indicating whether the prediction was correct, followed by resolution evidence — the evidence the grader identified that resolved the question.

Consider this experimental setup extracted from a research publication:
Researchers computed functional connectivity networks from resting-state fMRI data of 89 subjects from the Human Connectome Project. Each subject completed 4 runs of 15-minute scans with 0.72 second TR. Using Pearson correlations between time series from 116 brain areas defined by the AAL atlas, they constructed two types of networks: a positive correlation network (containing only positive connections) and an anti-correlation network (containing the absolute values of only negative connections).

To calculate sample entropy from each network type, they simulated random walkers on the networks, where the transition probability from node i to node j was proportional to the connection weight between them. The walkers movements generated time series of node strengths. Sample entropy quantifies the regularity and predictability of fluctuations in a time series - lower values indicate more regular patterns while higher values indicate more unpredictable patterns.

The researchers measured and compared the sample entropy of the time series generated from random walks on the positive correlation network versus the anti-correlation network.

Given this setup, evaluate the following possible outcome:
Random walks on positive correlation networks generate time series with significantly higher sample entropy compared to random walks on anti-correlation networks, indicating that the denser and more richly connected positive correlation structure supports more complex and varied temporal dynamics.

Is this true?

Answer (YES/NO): NO